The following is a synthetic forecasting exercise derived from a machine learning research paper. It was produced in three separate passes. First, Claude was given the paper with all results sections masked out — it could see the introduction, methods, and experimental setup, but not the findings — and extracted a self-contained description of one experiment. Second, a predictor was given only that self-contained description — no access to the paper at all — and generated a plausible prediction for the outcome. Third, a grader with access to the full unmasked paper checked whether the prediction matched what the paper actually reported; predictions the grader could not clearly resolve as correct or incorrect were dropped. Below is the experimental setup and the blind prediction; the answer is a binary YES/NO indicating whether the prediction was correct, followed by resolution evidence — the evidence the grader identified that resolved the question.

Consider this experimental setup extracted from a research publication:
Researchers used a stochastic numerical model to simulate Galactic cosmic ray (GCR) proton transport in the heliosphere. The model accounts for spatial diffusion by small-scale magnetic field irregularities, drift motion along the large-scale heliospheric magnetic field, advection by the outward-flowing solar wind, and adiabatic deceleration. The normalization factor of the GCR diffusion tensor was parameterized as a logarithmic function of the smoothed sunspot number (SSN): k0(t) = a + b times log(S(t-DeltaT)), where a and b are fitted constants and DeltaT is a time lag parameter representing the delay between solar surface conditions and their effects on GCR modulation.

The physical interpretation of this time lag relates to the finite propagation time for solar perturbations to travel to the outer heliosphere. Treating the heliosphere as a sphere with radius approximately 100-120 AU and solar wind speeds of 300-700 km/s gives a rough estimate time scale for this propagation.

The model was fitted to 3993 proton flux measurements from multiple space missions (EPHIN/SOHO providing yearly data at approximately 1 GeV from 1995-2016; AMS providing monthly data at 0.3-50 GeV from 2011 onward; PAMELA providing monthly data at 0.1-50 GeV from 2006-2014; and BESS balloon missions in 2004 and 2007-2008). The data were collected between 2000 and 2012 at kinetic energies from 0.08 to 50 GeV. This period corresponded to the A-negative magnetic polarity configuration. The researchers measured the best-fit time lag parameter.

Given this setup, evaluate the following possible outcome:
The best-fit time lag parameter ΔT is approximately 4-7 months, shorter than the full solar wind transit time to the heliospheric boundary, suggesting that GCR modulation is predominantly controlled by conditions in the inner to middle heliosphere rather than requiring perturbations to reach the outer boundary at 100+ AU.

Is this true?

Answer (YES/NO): NO